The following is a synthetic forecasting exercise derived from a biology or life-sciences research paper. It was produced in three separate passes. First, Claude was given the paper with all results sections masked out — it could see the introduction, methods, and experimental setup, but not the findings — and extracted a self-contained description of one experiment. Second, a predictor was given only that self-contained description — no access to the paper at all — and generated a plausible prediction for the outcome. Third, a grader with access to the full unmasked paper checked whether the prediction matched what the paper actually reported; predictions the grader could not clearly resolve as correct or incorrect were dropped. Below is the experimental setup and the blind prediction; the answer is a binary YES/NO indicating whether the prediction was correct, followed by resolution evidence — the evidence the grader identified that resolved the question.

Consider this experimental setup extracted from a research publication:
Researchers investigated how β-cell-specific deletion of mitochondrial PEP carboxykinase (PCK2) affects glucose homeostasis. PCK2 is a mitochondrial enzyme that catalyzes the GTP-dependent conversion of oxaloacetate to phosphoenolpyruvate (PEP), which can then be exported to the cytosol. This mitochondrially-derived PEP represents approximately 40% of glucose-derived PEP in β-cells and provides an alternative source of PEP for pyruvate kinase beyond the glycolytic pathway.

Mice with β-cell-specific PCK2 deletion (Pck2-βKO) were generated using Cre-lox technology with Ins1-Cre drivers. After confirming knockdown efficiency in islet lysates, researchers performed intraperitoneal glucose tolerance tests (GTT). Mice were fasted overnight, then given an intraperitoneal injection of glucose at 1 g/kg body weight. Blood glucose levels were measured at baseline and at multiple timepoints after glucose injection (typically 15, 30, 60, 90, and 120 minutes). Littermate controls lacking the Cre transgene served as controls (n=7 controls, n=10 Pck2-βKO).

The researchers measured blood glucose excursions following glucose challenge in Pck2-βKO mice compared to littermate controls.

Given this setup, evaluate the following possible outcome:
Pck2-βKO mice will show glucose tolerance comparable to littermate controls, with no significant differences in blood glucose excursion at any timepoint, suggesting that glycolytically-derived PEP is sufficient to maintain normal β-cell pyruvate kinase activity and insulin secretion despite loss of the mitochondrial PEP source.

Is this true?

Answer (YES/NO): YES